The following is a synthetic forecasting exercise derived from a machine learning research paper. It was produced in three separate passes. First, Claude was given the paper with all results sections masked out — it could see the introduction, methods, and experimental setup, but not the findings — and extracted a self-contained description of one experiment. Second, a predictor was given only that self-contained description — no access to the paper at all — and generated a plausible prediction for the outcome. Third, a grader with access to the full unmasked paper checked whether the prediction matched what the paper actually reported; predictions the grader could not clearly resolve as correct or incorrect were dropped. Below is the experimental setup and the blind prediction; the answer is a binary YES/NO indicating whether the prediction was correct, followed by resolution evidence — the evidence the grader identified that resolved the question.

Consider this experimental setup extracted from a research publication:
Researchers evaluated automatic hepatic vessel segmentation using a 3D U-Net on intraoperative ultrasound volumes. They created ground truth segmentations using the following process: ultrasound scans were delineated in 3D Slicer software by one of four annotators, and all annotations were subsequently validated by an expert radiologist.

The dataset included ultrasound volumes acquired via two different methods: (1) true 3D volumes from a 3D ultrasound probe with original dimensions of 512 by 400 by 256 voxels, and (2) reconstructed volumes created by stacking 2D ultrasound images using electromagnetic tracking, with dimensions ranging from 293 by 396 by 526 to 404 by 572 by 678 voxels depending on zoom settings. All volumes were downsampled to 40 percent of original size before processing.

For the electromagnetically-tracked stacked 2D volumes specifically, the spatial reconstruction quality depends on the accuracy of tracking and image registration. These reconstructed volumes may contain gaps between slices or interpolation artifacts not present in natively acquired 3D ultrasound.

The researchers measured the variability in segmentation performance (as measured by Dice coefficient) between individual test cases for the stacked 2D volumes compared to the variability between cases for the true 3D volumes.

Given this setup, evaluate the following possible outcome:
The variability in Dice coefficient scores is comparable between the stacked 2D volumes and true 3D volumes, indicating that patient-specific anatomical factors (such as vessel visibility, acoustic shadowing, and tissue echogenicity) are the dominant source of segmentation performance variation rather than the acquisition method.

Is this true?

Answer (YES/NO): NO